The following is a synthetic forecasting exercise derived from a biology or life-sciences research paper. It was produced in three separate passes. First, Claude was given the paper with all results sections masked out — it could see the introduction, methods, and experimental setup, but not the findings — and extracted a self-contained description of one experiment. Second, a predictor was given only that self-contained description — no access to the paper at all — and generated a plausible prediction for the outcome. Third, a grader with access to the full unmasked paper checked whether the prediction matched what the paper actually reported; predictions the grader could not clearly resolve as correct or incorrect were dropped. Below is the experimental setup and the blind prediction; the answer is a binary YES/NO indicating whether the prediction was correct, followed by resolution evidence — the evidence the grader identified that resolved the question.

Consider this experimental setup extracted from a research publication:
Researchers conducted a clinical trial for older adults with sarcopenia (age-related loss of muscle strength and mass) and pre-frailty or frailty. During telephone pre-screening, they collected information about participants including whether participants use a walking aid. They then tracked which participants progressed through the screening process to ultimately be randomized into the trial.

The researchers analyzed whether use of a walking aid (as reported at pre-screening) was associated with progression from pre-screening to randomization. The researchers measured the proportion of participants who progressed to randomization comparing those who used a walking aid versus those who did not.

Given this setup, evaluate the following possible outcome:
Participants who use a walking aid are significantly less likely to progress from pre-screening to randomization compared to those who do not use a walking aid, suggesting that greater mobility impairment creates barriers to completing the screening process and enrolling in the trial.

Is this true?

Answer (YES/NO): NO